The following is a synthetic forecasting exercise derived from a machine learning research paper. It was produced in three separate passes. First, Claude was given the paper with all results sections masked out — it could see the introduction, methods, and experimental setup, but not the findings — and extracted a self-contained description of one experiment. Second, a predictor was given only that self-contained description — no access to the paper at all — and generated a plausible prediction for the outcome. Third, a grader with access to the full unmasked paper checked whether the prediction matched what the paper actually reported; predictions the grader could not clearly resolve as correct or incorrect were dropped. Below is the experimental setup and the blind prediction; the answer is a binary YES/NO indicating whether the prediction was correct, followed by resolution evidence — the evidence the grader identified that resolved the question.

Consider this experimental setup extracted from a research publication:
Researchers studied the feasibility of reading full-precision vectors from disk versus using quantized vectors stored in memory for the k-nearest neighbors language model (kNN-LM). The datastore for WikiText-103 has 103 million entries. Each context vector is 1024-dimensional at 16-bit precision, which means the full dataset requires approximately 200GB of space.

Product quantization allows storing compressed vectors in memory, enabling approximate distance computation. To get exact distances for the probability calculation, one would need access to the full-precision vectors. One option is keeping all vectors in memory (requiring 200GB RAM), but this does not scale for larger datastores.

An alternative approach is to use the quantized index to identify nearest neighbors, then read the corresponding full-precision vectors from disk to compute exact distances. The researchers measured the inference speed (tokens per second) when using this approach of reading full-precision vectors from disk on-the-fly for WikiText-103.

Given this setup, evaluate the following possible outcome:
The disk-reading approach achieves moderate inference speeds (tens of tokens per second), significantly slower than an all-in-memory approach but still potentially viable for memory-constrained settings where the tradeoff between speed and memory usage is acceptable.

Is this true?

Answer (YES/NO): NO